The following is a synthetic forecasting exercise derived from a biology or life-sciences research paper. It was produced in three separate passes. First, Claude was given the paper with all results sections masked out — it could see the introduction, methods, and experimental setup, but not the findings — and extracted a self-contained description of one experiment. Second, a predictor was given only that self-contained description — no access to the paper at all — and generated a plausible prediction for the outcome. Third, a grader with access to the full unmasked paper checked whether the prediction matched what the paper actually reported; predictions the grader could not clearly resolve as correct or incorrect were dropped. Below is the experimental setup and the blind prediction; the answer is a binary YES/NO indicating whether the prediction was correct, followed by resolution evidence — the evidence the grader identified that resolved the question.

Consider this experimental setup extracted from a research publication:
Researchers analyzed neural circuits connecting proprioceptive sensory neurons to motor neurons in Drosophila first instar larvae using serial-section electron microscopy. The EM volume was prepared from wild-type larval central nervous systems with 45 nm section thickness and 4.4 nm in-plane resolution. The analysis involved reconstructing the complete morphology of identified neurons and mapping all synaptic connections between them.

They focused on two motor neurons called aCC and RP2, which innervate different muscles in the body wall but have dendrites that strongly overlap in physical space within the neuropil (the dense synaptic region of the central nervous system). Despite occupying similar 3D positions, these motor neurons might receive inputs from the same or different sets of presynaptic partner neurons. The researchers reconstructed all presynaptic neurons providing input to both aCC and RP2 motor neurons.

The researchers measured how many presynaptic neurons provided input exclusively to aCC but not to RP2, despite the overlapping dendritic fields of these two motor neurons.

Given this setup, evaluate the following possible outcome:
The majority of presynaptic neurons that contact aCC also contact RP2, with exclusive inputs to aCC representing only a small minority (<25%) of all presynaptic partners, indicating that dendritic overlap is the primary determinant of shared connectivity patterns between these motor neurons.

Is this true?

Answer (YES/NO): NO